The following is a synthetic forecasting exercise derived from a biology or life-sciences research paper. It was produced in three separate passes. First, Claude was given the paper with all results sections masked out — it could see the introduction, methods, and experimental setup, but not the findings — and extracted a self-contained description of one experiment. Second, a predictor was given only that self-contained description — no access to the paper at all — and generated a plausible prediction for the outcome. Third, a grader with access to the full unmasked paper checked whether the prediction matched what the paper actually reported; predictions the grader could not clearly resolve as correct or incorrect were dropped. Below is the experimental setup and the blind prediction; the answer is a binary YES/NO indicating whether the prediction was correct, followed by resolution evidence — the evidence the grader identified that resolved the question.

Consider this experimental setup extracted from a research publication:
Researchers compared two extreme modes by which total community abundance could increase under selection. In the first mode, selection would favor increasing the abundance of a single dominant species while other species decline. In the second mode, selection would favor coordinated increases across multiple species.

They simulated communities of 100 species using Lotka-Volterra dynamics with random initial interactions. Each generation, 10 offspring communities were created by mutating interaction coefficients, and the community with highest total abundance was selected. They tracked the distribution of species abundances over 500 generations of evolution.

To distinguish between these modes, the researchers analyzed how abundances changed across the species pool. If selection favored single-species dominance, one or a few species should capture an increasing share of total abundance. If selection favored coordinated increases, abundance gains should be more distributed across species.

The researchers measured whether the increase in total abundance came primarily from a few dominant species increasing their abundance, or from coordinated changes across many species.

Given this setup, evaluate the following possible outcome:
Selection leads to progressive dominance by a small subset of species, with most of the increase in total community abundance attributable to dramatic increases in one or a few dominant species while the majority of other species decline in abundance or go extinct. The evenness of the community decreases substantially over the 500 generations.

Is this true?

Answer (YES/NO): NO